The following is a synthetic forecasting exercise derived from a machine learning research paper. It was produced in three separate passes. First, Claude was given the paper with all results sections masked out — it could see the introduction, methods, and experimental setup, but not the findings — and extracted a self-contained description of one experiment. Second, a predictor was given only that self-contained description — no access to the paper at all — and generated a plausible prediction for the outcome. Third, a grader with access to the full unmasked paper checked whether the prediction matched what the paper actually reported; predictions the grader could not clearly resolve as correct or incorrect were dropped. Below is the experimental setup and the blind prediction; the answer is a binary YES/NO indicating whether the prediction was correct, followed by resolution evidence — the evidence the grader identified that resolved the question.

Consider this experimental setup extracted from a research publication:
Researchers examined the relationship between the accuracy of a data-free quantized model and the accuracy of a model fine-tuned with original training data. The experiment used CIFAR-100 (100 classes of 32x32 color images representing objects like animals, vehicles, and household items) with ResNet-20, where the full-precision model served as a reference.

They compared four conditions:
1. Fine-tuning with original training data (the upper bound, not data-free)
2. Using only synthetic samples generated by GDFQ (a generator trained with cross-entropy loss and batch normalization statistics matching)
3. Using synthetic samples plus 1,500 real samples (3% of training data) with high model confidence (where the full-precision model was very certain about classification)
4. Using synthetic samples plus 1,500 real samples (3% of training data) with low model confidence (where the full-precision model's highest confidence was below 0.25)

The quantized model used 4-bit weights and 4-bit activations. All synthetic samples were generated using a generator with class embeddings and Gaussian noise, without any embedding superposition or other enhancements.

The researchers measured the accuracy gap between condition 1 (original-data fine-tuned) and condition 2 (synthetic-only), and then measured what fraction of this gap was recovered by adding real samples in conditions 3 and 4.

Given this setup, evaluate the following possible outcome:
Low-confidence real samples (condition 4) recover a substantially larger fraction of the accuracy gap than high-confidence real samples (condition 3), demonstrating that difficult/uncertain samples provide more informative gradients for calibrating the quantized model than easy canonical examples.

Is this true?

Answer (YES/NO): YES